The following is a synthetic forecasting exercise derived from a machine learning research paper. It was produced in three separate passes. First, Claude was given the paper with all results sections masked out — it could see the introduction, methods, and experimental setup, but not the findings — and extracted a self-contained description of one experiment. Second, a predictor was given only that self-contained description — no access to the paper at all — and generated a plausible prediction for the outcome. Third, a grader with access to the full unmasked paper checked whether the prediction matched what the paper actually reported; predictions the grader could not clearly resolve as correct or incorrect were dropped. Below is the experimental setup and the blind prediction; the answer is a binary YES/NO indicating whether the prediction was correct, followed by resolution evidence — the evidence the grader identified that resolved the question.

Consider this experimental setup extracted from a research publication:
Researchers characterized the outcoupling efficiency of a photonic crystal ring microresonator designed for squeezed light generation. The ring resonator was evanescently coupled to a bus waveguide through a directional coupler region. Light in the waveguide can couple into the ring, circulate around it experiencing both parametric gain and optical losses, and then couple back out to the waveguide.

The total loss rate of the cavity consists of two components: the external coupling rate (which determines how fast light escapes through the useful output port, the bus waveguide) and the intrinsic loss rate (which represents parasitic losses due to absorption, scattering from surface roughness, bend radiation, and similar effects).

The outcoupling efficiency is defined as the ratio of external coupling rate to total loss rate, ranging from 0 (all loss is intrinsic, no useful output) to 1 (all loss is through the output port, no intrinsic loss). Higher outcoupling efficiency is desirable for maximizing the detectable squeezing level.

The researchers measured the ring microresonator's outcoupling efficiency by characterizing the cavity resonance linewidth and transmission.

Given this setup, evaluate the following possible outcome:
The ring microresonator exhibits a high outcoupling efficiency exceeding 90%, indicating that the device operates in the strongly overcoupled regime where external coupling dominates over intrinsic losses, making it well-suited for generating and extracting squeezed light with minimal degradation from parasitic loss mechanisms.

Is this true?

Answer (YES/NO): NO